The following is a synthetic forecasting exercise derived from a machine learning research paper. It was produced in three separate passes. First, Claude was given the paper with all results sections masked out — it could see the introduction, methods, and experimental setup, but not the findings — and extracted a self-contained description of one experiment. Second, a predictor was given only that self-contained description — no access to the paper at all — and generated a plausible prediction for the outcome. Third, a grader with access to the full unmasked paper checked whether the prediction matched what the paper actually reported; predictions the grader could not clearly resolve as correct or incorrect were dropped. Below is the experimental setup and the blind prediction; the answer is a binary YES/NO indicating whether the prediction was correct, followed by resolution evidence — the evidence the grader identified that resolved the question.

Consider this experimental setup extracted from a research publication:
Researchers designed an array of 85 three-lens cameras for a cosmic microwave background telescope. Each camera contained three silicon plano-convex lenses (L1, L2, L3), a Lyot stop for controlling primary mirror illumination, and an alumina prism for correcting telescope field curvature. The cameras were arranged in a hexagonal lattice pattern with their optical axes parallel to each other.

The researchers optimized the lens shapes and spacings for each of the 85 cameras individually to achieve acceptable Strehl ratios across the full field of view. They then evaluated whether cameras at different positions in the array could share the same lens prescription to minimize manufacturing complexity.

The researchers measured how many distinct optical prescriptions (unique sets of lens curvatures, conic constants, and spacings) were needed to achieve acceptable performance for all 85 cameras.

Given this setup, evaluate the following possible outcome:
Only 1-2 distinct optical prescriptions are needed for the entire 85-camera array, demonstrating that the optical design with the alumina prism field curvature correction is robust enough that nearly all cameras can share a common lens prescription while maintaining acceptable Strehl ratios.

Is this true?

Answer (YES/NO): YES